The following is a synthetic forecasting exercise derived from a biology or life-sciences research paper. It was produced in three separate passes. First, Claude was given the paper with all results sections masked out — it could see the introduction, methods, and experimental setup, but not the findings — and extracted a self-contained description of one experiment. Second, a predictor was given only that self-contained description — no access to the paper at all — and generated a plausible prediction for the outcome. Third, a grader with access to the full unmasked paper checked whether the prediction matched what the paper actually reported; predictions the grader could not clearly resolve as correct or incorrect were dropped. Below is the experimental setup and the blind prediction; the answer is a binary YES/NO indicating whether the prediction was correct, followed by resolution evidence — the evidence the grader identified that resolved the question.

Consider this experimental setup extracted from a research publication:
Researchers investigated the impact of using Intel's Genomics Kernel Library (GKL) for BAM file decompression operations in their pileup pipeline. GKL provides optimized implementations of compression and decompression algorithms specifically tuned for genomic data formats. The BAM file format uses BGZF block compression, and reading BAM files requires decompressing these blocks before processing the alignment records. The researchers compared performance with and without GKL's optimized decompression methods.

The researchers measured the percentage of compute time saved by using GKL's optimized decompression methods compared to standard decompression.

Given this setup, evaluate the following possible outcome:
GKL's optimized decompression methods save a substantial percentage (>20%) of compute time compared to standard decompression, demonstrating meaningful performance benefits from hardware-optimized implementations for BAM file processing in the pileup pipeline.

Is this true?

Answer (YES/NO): NO